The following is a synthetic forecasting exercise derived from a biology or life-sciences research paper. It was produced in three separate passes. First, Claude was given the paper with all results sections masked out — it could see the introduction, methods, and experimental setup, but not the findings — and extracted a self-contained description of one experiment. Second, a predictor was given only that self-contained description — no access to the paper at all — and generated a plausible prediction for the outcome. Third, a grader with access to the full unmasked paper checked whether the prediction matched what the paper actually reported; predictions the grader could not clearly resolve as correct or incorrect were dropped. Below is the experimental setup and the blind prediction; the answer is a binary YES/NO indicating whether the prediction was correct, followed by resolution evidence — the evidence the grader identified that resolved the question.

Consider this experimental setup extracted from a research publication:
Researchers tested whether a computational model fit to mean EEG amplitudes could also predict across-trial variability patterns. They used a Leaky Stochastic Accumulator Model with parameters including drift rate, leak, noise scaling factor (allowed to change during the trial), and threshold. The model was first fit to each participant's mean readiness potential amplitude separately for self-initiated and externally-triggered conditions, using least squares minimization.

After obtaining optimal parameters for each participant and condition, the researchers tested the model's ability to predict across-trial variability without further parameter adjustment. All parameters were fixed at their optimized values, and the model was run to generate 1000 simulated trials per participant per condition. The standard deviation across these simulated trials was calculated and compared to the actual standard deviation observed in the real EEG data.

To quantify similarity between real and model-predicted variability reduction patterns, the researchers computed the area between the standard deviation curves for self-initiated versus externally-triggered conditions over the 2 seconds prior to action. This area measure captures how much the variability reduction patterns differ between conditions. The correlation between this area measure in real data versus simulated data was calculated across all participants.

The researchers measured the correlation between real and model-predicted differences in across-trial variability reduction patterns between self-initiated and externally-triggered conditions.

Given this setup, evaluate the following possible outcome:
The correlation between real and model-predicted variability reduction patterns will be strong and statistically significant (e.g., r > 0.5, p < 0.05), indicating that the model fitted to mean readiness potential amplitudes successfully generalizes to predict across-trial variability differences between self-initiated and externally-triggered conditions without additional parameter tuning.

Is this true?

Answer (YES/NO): YES